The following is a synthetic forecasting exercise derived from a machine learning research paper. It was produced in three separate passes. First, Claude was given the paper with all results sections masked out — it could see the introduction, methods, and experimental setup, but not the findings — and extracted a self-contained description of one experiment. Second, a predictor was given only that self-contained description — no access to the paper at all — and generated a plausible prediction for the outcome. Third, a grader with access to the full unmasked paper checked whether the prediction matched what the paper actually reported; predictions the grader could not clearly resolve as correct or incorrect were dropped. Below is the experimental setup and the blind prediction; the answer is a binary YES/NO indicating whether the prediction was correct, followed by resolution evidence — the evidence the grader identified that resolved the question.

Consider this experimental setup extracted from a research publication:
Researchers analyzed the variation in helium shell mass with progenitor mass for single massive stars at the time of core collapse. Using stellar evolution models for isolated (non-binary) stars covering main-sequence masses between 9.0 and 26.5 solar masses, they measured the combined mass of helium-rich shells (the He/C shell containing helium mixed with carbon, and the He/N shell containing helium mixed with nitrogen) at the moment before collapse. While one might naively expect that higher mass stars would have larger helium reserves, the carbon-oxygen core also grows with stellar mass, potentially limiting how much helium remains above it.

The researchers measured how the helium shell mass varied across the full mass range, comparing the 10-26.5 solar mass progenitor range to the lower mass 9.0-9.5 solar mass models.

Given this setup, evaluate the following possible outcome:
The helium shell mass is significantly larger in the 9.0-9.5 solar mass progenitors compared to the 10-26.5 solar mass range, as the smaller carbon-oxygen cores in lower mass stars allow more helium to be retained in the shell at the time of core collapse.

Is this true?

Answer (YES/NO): NO